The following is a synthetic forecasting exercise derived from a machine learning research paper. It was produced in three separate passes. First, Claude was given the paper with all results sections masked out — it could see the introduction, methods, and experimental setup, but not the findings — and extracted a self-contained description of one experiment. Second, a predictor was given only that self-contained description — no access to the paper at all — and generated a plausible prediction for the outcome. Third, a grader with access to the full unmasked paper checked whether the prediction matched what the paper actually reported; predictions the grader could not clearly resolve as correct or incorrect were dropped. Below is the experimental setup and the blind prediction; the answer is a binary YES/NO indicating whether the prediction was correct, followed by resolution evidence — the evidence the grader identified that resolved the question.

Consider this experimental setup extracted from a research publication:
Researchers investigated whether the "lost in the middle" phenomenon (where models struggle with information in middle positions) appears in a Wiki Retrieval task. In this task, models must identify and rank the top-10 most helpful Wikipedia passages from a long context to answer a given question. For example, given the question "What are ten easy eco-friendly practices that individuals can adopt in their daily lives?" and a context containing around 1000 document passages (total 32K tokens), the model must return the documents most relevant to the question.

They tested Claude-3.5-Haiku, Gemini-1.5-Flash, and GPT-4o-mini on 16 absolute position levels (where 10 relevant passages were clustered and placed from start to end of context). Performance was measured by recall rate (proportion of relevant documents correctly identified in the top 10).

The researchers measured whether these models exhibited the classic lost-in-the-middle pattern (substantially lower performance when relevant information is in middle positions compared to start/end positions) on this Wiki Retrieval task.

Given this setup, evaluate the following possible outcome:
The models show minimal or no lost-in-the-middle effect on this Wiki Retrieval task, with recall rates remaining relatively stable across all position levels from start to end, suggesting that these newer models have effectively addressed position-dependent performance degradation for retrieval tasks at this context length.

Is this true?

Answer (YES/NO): YES